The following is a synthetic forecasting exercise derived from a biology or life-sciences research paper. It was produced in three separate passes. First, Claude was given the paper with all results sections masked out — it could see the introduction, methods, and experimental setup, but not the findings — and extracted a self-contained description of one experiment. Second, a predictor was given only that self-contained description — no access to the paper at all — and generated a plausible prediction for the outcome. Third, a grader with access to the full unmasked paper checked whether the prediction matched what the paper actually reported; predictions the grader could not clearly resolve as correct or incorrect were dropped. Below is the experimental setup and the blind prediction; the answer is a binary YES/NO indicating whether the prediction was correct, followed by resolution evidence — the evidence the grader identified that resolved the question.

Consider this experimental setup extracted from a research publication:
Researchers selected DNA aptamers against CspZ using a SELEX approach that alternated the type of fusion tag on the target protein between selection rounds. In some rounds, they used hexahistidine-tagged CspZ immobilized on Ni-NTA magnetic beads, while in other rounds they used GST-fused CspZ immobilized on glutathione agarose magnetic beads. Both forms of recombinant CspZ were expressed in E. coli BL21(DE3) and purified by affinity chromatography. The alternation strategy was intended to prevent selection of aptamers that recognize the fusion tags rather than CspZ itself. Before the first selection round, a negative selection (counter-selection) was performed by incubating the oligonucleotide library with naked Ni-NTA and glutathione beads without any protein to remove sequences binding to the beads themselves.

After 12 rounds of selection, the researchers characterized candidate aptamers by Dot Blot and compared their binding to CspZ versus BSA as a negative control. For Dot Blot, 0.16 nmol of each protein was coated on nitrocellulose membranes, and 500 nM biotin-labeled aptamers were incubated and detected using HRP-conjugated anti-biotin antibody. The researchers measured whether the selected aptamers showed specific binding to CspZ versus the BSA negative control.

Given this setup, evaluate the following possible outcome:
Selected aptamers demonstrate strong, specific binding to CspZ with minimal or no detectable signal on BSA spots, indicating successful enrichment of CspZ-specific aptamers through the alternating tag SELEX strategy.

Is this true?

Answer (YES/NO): YES